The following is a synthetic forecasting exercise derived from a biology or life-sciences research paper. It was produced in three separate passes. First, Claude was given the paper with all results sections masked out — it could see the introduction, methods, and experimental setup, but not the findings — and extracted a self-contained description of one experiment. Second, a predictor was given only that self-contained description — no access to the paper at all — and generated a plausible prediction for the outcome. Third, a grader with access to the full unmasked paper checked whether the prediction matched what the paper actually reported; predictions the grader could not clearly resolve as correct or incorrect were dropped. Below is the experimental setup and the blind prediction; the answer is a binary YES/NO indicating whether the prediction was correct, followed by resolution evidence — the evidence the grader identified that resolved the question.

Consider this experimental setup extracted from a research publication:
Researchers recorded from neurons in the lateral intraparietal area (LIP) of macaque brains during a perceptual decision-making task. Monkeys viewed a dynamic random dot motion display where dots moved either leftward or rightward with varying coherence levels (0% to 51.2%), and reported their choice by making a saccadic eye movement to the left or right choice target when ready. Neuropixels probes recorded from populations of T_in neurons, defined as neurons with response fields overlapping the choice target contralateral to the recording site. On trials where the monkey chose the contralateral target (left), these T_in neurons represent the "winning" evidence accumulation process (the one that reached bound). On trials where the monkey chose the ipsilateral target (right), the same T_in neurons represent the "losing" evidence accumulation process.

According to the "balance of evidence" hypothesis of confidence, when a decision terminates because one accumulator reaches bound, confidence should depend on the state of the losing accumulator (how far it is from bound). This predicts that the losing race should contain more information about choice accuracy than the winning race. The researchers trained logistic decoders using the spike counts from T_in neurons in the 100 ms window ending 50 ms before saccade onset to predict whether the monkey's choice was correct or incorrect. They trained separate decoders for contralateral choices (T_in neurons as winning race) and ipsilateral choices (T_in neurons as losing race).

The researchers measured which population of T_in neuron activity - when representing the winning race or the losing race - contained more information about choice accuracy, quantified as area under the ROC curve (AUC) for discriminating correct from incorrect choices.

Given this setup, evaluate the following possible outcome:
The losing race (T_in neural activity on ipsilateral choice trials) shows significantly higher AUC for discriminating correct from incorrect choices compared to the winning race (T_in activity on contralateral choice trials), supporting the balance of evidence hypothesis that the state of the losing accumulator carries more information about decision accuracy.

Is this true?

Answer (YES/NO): NO